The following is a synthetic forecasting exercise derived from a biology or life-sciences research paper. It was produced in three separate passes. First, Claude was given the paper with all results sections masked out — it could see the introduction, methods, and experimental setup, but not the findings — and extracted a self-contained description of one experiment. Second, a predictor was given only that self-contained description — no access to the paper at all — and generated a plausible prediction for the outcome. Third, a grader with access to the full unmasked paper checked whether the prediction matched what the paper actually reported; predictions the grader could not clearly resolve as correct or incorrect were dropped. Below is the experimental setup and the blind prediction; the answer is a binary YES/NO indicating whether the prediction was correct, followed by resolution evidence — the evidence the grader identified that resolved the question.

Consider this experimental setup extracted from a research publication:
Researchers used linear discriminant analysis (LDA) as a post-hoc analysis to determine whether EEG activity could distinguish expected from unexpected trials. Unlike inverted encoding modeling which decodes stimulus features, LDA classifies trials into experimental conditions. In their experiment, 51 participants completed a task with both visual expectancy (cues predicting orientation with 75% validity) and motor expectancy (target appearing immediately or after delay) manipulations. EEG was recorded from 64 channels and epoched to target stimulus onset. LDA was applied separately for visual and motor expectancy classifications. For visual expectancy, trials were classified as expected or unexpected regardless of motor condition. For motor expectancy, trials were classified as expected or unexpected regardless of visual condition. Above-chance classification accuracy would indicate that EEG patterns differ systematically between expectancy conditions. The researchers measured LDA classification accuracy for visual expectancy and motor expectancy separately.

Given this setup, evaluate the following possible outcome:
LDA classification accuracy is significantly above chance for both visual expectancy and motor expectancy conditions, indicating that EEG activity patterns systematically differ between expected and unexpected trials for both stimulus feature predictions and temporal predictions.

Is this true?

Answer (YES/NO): NO